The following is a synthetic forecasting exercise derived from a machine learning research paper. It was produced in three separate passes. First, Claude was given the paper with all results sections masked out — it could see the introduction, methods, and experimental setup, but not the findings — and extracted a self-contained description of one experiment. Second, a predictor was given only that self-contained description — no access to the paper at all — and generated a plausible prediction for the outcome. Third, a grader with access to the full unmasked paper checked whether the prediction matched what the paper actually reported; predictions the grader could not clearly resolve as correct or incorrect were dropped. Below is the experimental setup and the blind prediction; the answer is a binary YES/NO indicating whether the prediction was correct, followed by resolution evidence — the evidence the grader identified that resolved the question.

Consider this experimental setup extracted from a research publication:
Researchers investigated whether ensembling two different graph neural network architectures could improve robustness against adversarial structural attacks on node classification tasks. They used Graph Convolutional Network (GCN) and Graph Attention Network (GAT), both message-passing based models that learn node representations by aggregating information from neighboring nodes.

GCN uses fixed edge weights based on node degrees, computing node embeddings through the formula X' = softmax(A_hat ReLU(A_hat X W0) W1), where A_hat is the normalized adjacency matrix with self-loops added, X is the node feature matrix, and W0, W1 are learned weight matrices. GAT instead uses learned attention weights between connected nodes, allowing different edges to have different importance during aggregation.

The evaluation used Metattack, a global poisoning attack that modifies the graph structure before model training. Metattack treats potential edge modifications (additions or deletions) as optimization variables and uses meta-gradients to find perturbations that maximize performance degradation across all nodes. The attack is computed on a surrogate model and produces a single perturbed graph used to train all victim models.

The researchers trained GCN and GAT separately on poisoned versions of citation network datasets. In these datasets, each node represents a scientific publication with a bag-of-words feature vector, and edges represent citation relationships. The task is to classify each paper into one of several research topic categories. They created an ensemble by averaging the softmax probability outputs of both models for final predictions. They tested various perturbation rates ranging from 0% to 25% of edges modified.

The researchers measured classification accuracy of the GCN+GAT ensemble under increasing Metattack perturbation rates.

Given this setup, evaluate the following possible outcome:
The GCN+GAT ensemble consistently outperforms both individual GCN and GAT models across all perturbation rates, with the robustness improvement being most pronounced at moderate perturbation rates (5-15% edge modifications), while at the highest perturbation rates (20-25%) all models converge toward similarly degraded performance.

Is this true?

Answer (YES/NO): NO